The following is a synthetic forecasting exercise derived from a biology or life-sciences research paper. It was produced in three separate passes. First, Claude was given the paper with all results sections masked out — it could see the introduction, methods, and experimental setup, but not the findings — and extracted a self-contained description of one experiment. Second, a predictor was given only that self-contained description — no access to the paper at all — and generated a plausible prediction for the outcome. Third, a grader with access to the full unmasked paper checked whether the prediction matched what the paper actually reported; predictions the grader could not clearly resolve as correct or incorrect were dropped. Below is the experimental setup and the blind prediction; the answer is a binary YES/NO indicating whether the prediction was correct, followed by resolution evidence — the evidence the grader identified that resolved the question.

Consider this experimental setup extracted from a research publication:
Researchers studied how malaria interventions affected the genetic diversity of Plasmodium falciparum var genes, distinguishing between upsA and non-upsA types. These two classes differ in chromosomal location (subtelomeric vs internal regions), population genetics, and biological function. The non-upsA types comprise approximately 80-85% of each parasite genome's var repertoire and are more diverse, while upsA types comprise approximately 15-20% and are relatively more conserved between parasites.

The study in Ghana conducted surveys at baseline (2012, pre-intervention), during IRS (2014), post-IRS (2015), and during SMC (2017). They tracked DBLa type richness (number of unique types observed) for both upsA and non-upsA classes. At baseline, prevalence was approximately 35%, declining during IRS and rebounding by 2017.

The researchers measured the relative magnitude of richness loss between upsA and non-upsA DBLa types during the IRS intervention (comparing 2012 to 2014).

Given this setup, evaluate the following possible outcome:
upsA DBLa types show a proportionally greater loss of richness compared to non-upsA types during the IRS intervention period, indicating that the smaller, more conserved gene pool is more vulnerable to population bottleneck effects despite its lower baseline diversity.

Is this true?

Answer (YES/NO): NO